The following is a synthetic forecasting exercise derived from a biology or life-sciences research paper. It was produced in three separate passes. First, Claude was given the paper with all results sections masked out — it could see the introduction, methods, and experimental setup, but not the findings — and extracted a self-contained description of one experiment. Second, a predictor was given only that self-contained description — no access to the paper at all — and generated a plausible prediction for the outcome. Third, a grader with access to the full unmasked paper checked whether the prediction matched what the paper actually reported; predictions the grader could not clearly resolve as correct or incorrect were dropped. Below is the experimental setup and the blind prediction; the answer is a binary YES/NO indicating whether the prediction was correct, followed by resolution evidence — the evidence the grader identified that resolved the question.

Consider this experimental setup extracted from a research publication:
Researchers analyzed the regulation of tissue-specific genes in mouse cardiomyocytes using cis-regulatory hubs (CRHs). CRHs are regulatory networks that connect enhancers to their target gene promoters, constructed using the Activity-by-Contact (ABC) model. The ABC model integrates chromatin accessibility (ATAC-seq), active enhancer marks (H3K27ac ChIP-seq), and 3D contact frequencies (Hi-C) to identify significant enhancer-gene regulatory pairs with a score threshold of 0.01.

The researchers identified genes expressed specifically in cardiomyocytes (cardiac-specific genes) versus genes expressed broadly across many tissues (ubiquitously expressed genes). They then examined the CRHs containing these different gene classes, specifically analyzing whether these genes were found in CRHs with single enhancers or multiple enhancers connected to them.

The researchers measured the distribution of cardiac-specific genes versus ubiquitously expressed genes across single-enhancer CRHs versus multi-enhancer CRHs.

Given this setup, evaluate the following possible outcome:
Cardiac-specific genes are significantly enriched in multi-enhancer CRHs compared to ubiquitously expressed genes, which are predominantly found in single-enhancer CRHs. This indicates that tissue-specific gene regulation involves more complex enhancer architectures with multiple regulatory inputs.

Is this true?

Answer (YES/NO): NO